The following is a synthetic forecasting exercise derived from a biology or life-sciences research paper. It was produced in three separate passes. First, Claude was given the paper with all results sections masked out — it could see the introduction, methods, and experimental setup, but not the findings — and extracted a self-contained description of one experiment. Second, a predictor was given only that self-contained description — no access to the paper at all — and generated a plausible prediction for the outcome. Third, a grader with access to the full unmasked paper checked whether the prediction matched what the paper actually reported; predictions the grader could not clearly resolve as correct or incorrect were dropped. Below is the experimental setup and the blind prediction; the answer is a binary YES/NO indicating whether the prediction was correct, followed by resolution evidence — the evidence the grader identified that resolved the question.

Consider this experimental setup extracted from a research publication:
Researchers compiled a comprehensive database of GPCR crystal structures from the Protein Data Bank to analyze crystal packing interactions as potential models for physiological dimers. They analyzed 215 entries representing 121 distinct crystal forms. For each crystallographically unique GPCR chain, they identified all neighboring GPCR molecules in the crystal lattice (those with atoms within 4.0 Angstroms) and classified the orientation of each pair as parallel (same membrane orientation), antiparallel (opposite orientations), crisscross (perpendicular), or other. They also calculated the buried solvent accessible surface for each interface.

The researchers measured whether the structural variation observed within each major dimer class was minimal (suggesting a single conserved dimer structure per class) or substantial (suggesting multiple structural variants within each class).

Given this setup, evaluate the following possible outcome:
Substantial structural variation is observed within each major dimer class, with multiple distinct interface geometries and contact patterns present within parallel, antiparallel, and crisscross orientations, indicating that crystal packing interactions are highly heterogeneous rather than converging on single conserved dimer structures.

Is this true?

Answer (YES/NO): NO